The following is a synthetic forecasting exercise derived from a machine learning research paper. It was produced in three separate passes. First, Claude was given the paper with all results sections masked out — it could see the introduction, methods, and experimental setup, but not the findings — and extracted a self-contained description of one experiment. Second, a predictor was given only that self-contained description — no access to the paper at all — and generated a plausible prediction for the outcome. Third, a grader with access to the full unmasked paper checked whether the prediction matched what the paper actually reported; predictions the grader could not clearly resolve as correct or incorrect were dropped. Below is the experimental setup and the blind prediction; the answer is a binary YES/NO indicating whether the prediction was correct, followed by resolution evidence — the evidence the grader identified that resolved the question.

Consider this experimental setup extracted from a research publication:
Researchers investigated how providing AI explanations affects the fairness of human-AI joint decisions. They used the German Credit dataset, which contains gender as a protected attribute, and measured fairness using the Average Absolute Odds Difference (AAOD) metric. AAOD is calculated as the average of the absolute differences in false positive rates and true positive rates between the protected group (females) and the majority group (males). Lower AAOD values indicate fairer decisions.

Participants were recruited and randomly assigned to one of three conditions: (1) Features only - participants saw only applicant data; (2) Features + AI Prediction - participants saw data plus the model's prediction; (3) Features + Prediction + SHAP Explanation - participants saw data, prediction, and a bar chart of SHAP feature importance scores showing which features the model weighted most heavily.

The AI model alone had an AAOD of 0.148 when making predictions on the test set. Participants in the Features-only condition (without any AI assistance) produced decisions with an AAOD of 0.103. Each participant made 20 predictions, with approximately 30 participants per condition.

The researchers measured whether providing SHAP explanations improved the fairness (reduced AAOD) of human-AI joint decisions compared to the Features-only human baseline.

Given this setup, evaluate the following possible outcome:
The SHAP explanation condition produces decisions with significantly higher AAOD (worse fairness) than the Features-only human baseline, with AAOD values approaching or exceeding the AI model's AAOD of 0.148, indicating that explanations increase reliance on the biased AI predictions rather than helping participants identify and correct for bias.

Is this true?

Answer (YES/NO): YES